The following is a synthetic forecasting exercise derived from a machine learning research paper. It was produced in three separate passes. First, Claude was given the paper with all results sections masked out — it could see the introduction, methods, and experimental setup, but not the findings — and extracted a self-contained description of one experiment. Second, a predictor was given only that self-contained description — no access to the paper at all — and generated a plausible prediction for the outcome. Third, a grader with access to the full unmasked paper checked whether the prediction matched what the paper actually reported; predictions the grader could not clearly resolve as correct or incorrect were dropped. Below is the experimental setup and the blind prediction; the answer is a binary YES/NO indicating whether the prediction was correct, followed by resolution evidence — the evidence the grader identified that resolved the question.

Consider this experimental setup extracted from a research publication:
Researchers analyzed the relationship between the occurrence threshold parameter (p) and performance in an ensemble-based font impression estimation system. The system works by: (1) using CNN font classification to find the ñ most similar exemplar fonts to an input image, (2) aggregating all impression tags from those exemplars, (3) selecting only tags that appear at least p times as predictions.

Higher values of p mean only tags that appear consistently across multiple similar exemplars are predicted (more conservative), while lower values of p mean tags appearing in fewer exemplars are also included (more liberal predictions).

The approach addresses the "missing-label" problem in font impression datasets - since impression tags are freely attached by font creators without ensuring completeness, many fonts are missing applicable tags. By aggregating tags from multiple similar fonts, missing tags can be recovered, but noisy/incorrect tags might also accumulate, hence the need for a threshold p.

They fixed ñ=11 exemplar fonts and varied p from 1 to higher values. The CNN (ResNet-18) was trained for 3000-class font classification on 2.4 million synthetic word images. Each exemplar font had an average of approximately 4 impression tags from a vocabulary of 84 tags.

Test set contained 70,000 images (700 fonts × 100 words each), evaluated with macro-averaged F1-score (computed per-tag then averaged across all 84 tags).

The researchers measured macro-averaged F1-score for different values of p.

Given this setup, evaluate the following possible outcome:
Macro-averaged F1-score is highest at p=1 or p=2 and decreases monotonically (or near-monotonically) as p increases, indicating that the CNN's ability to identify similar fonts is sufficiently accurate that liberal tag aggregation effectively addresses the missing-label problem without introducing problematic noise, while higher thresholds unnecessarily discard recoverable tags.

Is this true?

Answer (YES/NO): NO